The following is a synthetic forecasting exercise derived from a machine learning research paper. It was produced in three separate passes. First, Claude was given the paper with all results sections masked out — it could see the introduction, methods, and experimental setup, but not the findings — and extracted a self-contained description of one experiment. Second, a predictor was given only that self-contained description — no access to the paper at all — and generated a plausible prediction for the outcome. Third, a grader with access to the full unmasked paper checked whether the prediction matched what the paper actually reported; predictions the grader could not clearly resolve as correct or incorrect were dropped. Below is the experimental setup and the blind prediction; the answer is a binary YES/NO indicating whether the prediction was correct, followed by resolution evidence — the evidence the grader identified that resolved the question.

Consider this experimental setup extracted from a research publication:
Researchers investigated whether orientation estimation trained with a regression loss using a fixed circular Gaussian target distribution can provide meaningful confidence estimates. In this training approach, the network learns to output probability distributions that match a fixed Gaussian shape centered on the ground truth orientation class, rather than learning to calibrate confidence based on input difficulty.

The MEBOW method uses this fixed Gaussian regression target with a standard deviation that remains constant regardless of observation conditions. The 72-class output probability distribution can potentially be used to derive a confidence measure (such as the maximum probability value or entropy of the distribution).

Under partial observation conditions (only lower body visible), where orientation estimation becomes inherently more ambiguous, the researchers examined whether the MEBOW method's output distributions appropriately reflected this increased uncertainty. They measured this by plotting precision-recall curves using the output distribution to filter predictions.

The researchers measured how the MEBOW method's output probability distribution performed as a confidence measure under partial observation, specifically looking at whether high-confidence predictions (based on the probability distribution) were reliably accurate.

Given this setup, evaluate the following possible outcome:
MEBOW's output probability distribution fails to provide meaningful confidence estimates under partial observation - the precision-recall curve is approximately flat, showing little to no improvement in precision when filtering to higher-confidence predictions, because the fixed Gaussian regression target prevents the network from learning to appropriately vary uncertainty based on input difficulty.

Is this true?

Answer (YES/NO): NO